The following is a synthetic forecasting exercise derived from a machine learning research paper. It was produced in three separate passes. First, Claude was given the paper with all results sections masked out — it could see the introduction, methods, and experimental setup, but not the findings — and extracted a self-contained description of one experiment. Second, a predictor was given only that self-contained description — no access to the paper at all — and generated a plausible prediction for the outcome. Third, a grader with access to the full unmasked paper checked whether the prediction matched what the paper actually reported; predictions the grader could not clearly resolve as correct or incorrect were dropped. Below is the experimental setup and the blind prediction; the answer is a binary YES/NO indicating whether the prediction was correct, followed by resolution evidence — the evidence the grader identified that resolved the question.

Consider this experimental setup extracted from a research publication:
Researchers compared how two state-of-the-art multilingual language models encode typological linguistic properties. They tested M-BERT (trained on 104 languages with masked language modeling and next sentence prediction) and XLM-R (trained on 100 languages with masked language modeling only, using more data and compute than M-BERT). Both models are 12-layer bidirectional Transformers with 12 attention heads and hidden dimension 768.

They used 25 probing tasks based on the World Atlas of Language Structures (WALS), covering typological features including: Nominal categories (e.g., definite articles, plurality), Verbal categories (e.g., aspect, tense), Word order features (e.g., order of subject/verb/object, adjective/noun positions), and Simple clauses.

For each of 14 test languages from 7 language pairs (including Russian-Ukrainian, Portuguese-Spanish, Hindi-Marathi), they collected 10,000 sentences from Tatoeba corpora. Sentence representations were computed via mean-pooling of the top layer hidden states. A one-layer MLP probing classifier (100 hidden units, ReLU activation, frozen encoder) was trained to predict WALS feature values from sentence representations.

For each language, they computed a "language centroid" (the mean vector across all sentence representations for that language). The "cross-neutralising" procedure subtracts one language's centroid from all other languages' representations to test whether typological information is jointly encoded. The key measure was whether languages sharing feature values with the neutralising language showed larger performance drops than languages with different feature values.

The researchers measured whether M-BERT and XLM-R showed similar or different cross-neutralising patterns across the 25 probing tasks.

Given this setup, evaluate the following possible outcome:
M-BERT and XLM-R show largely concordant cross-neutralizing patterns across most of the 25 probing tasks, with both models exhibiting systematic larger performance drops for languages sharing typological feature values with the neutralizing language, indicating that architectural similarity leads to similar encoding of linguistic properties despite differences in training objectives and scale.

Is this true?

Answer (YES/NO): YES